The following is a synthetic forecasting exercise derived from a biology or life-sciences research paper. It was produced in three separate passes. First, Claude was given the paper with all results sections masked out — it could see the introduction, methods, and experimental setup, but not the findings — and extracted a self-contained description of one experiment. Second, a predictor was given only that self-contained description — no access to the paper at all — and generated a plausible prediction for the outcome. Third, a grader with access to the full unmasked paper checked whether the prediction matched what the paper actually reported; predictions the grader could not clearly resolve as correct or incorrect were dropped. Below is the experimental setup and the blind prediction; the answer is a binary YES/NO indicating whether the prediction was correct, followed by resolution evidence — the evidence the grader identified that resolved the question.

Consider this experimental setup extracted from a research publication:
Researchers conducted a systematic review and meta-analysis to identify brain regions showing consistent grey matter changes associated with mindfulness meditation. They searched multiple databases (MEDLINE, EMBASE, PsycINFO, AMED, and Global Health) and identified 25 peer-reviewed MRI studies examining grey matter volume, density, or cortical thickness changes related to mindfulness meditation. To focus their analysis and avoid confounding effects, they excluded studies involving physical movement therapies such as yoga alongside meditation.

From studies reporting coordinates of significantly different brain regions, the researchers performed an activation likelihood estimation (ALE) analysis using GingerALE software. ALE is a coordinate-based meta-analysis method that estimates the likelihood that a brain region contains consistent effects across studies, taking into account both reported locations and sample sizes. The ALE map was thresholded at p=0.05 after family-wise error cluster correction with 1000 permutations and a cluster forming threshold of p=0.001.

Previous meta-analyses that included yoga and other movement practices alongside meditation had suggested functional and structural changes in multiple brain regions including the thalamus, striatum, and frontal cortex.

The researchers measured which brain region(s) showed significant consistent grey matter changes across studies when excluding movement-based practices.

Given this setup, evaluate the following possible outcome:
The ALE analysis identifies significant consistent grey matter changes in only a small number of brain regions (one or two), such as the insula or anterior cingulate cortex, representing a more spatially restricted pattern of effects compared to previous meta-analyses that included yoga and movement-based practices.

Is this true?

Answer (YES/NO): YES